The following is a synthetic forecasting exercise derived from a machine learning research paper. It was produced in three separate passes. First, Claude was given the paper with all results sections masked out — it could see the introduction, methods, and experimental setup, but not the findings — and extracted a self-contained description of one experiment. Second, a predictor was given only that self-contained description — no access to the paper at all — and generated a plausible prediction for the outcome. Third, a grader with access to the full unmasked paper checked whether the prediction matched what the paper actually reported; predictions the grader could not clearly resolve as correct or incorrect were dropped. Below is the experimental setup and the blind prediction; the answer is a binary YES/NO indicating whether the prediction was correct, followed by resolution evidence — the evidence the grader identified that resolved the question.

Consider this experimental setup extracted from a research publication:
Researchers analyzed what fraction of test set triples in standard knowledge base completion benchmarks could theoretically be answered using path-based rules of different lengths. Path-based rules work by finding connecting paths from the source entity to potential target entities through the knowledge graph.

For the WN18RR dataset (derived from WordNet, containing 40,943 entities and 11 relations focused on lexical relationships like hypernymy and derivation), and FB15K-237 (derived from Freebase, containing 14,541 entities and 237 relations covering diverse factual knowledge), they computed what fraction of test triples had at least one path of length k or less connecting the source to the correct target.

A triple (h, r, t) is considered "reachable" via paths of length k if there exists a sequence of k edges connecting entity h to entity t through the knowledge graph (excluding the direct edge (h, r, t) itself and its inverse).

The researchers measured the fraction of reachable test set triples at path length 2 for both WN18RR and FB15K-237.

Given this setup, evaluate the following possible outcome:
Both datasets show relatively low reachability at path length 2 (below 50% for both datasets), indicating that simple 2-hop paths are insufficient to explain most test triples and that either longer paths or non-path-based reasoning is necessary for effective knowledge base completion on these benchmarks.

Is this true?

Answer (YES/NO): NO